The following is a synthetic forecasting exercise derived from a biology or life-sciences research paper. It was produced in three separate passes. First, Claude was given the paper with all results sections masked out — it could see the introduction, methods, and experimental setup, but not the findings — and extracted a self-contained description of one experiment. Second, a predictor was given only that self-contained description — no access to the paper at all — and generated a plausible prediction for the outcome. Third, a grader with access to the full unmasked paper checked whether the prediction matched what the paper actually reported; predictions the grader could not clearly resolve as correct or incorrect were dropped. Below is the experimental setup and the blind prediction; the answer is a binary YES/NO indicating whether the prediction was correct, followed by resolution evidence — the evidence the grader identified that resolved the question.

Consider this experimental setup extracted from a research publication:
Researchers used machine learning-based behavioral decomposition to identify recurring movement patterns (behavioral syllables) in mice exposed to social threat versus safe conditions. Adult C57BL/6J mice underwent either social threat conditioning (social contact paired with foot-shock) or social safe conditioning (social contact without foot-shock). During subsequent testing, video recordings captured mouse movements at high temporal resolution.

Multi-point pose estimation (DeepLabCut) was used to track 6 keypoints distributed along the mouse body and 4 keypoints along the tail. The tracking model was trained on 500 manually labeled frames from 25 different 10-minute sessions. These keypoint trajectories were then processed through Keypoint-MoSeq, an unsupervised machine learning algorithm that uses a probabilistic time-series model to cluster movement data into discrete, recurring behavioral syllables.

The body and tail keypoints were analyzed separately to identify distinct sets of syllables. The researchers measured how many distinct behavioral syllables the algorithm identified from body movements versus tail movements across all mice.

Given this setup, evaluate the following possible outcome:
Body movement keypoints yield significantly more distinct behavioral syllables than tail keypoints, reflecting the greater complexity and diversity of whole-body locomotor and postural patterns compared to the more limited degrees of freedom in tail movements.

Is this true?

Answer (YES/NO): NO